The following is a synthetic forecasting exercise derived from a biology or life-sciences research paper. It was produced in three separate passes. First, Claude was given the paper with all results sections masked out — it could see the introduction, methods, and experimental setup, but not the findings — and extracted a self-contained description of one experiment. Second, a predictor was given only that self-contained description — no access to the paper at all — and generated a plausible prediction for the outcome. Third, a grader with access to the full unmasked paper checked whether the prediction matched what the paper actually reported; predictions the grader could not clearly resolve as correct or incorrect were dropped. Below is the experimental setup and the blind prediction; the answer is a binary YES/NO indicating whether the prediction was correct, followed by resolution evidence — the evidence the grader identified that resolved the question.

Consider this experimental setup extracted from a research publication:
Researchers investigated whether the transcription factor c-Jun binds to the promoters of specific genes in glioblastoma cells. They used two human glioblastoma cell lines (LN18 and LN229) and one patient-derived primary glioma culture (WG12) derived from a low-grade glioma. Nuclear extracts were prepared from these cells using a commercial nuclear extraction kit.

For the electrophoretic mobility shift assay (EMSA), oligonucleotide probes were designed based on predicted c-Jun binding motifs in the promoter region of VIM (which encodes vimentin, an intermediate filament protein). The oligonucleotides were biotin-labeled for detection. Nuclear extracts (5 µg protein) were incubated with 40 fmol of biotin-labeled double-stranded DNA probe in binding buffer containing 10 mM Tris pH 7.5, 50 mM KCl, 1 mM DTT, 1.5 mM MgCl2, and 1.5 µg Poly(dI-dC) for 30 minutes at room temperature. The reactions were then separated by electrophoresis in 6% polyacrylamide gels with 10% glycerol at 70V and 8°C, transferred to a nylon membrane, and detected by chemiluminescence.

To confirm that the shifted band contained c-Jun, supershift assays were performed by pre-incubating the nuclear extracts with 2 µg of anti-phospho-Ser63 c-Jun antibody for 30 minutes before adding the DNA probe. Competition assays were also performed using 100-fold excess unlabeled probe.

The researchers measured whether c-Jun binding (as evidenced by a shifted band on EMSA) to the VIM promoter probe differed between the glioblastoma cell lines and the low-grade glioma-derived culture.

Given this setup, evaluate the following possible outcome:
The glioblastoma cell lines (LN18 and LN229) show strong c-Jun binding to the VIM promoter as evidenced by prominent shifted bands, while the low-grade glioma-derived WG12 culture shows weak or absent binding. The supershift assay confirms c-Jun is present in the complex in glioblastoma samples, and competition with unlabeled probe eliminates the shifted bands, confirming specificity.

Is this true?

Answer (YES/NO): YES